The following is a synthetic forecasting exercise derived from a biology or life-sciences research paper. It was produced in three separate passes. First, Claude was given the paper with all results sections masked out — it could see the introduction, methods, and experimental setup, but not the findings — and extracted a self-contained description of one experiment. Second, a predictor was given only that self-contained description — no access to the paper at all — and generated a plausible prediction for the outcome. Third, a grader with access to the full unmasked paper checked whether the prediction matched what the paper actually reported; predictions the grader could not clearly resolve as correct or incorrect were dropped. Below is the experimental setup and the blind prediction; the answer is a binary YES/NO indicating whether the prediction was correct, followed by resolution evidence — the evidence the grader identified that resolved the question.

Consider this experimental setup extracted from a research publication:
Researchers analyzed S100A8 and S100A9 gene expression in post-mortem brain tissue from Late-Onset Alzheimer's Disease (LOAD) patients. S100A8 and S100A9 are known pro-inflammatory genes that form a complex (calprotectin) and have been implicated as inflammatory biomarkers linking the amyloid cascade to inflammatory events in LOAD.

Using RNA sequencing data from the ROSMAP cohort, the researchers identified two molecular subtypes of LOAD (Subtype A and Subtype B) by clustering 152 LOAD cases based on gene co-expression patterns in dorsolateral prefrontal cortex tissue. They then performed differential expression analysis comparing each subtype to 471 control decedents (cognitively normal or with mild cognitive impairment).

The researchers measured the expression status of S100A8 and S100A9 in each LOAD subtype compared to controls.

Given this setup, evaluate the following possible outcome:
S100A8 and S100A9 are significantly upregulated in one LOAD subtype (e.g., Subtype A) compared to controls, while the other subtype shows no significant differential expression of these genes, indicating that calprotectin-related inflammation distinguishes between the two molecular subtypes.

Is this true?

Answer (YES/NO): NO